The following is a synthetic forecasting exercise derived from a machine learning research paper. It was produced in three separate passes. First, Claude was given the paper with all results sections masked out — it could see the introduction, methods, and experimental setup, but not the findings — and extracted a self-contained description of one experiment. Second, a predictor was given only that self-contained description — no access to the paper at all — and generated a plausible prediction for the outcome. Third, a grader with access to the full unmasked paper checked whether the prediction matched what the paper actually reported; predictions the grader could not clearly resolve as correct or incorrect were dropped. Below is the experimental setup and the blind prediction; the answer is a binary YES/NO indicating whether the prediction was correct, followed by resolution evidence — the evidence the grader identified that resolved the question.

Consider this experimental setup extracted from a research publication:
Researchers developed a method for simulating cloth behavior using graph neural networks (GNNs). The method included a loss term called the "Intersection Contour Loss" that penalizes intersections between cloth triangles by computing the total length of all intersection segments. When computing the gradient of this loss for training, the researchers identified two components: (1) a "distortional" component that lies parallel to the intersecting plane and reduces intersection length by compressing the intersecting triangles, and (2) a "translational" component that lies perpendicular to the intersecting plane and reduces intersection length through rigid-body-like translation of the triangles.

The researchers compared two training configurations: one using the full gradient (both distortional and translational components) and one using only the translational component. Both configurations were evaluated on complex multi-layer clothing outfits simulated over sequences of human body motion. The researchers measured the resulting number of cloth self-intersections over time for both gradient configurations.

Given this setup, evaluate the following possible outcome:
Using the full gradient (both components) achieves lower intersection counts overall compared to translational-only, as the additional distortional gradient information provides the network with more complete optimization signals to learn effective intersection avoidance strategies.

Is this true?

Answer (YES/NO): NO